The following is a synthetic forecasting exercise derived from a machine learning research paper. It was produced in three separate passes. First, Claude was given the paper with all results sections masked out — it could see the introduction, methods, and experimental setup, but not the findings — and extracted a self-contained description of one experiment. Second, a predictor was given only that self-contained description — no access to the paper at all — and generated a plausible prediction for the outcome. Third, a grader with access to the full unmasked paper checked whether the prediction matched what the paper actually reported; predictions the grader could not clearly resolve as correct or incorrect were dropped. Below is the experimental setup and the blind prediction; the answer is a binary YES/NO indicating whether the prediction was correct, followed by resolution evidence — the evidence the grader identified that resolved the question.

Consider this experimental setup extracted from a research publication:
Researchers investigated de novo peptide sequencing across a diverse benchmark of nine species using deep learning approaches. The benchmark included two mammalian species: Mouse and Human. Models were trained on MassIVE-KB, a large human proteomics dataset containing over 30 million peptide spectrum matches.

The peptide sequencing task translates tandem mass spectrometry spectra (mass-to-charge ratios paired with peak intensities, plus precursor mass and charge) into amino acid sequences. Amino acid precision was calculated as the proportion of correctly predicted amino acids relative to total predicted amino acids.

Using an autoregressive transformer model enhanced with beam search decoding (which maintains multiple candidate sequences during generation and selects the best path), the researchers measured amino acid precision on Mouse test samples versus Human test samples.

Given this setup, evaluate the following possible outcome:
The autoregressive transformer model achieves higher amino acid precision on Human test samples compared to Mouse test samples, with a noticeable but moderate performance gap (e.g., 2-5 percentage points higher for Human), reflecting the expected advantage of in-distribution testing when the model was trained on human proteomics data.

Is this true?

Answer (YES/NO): NO